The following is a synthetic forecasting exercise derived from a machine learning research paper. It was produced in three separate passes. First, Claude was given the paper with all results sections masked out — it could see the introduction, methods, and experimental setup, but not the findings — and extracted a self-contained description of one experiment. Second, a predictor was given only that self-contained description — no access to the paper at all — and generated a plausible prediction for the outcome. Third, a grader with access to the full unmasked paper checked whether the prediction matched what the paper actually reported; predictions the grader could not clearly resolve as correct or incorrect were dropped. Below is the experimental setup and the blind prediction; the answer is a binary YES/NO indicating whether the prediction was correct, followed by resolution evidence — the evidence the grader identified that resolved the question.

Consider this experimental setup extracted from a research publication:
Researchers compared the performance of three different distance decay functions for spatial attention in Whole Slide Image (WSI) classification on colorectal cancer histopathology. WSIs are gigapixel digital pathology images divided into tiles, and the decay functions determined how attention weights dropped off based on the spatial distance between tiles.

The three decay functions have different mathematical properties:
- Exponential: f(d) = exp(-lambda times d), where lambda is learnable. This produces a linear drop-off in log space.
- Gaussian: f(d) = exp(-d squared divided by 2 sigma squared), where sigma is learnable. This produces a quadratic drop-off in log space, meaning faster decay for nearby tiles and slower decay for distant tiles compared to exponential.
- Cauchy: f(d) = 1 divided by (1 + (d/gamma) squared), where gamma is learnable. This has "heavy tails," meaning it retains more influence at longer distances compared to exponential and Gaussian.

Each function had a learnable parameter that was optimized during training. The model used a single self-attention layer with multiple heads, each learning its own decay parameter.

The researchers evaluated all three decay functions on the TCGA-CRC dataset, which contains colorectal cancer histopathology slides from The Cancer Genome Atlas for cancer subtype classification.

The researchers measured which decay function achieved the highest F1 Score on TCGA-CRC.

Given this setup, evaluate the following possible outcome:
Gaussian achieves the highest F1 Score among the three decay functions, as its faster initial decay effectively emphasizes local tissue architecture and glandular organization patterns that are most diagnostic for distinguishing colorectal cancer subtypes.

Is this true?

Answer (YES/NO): NO